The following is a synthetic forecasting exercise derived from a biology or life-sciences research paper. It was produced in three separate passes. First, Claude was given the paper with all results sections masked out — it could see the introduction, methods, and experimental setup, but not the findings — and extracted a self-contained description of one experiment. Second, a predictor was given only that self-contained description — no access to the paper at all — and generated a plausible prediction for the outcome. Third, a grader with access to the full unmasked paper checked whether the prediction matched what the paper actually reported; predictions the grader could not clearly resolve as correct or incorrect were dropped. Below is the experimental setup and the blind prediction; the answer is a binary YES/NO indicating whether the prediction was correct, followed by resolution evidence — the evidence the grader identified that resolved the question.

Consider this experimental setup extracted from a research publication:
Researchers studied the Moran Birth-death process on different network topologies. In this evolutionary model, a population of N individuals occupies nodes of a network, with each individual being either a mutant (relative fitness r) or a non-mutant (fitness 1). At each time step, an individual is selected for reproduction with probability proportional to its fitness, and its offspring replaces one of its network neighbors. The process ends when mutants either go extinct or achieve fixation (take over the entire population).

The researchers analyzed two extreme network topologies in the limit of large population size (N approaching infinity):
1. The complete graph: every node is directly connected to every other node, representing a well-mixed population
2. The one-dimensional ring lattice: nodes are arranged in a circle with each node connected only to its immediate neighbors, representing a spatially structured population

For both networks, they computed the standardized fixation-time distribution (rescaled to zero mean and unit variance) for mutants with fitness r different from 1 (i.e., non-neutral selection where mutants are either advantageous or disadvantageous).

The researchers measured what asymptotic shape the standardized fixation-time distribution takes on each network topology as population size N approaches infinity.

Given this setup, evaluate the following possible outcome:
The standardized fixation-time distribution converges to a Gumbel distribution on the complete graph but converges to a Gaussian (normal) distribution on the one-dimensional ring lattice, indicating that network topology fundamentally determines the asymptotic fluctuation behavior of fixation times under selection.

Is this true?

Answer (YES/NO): NO